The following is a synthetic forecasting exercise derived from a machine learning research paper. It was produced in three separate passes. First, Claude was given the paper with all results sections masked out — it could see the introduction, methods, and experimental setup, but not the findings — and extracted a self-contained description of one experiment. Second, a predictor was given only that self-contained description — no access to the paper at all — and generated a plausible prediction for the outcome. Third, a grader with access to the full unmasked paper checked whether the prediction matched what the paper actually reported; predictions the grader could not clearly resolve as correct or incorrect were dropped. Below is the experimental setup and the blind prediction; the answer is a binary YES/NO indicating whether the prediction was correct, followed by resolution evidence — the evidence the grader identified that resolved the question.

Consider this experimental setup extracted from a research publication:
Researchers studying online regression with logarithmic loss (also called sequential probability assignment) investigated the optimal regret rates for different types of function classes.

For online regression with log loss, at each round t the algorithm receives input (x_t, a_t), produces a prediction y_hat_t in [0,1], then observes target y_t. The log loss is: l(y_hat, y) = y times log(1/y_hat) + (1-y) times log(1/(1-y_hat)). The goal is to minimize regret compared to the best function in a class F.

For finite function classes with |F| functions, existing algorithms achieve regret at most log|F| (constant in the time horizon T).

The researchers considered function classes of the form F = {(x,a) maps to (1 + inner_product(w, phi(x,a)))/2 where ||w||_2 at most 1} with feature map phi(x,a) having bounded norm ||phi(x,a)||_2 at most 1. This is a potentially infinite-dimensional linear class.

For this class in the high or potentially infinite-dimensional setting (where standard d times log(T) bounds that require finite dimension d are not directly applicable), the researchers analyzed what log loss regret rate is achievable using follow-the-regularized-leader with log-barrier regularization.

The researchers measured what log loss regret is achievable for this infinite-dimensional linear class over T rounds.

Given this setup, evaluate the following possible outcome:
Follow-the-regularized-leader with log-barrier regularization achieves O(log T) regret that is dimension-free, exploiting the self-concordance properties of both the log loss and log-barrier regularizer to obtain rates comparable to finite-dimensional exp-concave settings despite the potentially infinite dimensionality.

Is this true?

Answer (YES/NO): NO